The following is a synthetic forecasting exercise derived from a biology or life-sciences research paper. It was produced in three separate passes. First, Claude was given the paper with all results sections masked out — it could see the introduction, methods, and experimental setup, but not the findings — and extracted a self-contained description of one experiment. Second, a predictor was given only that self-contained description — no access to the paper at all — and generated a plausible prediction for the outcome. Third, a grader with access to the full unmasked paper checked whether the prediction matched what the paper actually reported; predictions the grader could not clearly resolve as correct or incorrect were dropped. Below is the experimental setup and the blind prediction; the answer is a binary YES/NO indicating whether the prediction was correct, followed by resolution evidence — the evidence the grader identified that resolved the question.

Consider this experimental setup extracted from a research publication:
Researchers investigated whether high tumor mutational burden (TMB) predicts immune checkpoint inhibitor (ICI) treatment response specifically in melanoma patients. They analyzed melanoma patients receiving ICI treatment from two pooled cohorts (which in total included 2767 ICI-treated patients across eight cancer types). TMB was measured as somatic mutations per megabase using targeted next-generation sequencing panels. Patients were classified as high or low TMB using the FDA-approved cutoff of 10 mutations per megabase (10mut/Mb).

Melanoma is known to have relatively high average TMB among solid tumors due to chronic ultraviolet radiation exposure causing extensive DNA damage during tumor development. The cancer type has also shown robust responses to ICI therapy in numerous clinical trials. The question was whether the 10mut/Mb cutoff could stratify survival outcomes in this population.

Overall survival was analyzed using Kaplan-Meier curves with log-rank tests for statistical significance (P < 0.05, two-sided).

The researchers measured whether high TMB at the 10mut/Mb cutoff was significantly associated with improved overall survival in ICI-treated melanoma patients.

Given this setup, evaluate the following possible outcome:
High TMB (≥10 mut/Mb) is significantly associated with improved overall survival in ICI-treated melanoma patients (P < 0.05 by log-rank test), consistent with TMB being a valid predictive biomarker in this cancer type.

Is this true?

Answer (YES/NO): YES